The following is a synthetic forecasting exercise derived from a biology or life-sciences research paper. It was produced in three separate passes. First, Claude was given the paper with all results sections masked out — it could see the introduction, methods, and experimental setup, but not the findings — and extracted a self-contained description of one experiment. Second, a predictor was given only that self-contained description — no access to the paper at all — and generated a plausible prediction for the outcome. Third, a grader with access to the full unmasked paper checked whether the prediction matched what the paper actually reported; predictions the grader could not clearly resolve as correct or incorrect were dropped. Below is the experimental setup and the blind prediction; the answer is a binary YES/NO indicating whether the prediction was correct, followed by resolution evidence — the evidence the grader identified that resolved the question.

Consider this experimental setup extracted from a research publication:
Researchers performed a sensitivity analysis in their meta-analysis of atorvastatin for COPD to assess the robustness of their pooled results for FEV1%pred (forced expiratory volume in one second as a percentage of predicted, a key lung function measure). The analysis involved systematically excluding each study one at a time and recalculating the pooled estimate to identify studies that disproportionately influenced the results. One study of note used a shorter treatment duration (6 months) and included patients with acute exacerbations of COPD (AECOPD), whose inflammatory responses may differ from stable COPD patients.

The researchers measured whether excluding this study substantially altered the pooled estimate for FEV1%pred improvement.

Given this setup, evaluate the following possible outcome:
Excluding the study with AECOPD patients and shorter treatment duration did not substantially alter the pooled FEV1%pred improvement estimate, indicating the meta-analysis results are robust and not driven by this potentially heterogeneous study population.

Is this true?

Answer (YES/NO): NO